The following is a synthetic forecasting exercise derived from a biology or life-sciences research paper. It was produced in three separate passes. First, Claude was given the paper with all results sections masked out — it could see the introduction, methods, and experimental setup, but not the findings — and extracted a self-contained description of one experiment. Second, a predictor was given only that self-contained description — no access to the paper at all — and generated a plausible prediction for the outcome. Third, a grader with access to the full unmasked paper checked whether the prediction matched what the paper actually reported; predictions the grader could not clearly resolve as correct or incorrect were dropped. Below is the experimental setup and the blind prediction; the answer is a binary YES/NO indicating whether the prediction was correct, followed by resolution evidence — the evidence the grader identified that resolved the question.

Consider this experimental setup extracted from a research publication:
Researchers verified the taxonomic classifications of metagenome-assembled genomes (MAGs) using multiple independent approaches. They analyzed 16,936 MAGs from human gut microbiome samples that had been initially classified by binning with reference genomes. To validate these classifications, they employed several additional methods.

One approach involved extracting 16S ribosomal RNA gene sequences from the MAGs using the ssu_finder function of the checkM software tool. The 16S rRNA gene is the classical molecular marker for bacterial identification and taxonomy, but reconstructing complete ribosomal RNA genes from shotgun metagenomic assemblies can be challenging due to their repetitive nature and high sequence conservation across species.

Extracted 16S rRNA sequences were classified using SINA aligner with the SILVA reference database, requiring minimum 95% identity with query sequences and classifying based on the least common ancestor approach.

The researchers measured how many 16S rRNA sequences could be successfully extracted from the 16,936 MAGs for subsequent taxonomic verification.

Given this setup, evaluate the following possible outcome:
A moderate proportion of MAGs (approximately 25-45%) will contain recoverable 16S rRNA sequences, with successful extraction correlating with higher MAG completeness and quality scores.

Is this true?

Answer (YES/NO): NO